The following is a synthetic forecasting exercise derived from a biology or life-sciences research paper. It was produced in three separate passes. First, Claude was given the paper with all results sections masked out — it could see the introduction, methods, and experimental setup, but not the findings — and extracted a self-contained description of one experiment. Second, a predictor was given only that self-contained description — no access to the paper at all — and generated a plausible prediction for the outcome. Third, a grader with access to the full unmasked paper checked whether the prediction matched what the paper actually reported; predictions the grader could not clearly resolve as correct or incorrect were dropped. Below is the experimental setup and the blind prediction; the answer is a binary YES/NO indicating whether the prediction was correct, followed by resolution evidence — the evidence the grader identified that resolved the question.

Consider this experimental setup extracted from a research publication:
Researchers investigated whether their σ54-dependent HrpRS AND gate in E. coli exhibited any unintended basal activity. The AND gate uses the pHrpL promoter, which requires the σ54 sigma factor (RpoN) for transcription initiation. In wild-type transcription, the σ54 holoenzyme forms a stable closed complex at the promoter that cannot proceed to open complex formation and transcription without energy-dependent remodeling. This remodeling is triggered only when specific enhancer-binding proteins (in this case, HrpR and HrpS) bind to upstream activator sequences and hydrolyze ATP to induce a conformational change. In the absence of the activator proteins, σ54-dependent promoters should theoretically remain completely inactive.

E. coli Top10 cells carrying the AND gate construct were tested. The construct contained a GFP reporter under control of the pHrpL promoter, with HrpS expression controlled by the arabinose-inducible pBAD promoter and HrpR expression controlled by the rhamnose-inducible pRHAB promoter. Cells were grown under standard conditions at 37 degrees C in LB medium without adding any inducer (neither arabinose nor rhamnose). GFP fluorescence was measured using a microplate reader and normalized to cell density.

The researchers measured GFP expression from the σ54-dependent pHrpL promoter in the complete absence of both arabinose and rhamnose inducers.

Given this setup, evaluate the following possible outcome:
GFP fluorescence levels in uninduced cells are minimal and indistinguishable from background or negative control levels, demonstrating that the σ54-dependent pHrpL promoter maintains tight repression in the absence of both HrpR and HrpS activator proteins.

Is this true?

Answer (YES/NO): YES